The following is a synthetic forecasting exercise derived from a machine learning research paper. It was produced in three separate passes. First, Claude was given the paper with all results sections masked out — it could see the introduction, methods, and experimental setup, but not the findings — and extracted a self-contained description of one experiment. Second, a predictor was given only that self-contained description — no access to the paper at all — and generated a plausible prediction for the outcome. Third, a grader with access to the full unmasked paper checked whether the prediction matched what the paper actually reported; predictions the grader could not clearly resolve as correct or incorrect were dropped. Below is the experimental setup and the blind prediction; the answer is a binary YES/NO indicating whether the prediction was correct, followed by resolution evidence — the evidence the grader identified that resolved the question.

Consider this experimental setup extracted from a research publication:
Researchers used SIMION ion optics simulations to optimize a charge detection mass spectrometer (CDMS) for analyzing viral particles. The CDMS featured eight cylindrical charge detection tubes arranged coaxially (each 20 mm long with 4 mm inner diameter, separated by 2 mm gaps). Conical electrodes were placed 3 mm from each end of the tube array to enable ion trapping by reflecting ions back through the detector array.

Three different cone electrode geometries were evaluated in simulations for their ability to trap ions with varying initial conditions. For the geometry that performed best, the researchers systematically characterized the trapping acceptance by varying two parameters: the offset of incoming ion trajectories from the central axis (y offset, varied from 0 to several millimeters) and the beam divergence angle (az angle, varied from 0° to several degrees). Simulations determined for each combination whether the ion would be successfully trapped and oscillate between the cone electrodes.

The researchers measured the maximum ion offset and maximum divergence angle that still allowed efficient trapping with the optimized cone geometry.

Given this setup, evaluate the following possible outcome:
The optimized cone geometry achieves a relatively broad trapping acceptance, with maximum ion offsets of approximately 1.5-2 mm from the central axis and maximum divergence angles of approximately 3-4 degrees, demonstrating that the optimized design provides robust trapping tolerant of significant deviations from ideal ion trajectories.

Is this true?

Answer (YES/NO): NO